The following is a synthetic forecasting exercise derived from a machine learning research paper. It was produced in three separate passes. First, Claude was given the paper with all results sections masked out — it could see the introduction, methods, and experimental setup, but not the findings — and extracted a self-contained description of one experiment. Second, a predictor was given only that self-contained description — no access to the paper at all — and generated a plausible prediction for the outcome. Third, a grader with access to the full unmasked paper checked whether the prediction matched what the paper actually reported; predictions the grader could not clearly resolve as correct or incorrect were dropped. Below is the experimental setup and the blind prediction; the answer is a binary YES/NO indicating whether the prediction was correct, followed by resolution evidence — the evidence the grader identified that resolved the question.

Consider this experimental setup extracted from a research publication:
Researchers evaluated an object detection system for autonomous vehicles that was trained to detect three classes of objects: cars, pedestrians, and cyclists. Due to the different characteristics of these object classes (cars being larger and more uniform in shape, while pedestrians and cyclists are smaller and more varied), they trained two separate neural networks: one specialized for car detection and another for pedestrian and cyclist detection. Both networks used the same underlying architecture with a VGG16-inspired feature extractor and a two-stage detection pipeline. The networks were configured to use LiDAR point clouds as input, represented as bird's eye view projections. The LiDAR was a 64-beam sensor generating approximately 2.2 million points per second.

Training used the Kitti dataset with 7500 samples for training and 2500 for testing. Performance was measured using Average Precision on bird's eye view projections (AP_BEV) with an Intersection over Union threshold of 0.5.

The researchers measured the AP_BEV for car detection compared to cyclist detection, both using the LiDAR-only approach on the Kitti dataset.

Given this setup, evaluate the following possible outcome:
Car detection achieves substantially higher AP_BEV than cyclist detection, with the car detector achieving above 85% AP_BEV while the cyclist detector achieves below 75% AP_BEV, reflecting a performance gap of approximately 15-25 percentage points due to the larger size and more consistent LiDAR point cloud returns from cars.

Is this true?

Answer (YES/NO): NO